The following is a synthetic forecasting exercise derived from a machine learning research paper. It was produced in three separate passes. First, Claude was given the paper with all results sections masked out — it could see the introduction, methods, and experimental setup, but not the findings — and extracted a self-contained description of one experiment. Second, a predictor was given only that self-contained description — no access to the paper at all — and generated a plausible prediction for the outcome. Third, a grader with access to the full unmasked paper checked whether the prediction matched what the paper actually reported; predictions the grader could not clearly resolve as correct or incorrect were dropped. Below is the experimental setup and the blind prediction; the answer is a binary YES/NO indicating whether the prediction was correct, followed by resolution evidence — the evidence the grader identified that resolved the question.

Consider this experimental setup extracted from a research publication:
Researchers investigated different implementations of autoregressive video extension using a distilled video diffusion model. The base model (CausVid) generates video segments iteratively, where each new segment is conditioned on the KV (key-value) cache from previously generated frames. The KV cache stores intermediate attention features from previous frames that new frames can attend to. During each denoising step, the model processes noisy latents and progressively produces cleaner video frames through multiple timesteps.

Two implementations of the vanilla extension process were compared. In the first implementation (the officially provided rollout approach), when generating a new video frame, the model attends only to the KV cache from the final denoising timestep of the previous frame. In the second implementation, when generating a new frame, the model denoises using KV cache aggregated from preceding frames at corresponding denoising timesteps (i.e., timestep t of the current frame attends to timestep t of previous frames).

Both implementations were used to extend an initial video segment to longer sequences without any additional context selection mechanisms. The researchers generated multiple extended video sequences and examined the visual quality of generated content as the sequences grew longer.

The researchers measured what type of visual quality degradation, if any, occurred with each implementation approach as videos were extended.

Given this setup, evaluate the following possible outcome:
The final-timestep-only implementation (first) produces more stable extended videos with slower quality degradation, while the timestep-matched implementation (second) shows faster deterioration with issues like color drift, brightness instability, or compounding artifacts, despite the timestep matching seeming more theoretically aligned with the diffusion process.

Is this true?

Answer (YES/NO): NO